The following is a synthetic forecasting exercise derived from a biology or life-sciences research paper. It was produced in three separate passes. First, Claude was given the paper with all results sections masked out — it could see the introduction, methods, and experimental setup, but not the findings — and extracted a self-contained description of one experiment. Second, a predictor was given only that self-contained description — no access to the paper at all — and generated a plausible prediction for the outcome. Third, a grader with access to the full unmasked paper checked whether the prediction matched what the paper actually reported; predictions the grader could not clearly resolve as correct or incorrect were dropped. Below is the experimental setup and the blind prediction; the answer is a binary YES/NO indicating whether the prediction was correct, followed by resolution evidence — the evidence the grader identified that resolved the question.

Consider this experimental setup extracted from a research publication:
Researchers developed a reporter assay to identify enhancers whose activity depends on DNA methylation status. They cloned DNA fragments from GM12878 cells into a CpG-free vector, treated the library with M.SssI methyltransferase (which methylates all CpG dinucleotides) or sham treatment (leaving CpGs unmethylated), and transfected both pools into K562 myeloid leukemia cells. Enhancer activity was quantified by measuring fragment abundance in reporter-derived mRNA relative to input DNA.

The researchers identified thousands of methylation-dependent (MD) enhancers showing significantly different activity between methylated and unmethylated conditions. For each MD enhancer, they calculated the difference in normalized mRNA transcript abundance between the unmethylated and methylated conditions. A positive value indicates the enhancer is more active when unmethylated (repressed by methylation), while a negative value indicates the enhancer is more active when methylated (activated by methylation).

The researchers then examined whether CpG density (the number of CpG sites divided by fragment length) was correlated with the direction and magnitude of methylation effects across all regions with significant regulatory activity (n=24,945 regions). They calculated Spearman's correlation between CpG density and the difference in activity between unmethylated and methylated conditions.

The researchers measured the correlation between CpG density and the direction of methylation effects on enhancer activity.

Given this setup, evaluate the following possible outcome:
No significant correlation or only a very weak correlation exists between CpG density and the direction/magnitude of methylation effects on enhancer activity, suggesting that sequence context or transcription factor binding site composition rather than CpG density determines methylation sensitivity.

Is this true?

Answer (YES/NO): NO